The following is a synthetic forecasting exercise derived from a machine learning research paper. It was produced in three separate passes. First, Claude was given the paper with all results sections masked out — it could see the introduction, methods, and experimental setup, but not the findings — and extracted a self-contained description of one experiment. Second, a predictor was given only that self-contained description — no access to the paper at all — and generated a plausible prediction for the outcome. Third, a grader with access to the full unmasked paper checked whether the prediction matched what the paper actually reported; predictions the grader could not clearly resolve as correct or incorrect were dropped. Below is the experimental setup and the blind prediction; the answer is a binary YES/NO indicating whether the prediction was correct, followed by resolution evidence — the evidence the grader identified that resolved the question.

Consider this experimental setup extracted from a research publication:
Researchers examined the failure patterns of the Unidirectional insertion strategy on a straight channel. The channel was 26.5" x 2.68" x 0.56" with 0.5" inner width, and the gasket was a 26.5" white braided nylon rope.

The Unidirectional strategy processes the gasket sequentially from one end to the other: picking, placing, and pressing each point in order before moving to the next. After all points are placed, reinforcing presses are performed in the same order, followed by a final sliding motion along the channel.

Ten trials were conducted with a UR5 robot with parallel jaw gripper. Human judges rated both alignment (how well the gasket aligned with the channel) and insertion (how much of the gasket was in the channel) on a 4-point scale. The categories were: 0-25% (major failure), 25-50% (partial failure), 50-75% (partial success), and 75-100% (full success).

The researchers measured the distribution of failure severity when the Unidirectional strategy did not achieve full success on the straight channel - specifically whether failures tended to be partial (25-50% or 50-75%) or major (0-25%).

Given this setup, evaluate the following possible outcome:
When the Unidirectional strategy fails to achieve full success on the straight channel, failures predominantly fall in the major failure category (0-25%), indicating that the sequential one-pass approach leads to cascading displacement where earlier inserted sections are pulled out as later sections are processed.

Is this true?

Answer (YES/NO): YES